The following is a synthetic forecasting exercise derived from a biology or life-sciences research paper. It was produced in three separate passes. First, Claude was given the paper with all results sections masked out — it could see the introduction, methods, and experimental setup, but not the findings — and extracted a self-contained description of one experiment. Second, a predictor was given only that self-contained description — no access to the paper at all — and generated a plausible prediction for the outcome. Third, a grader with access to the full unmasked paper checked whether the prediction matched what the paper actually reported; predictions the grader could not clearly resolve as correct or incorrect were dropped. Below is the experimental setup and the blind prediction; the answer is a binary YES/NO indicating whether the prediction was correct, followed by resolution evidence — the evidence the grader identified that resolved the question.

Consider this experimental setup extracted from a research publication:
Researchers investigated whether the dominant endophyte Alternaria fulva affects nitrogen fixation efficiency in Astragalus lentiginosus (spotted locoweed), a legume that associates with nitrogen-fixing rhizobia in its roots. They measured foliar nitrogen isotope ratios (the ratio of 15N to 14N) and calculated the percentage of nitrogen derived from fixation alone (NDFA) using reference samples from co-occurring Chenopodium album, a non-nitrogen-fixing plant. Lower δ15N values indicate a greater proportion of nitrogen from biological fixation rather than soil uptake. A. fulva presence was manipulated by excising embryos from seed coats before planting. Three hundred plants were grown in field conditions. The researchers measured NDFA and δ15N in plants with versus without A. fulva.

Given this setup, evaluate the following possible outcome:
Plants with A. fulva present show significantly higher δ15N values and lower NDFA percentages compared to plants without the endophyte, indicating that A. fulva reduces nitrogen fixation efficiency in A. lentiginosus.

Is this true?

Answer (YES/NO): YES